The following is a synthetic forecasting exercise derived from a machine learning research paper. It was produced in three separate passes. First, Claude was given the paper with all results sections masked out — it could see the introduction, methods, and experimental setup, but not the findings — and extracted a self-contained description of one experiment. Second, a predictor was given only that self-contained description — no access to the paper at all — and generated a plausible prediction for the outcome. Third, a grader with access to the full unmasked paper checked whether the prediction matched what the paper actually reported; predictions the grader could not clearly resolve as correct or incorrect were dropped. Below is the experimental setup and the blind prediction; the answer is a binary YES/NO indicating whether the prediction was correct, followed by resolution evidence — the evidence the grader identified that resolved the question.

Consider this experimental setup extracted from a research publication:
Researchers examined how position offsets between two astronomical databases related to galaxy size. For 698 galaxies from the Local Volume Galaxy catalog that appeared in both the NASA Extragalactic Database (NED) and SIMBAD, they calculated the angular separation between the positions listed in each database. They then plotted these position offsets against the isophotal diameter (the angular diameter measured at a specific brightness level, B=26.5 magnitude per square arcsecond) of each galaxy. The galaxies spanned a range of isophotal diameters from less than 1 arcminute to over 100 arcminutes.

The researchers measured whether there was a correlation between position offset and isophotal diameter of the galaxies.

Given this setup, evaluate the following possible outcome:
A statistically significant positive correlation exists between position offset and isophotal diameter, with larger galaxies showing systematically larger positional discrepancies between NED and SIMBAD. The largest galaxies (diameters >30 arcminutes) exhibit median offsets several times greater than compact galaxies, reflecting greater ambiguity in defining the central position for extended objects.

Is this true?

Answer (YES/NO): NO